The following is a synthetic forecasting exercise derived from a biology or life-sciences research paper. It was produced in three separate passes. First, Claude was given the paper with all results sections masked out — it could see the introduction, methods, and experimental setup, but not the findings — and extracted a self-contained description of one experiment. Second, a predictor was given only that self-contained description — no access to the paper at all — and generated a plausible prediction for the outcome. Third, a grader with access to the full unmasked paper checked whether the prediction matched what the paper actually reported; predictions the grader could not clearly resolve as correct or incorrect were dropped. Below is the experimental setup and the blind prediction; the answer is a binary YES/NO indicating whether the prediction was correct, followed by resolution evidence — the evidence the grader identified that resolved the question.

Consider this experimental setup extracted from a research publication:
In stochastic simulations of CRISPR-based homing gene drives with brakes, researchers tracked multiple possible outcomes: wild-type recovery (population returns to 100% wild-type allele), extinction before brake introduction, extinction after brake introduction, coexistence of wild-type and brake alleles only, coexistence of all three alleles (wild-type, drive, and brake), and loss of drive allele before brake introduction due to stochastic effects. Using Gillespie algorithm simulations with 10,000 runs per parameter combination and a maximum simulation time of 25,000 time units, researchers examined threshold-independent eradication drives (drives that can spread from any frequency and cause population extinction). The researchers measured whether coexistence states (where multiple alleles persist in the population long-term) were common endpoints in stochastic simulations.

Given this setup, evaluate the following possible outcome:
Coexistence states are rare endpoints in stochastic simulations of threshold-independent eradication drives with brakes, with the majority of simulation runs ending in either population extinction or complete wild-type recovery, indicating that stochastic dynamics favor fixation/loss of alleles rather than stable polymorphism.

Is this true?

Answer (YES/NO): NO